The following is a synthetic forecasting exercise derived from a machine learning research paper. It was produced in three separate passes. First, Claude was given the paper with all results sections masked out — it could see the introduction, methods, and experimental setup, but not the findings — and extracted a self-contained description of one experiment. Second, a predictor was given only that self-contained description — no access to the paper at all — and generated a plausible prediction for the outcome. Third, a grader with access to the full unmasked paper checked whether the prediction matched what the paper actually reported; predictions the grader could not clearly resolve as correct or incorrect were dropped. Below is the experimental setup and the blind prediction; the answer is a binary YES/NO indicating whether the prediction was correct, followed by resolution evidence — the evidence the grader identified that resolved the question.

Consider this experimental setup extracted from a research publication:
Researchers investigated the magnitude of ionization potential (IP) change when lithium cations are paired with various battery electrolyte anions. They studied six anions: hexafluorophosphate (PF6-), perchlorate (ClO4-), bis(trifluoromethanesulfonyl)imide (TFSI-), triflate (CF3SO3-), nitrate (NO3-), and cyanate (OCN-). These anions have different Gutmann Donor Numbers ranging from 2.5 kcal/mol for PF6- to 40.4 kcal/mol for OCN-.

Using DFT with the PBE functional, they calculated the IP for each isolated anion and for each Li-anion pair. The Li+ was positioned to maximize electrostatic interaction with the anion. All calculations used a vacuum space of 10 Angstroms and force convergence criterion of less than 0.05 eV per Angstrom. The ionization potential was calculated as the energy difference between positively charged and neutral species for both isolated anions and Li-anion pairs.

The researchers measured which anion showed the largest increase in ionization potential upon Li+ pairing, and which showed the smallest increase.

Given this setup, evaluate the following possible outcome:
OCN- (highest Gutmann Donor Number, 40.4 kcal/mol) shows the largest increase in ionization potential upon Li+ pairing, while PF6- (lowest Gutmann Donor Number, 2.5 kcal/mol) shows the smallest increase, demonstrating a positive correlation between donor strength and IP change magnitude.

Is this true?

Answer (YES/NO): NO